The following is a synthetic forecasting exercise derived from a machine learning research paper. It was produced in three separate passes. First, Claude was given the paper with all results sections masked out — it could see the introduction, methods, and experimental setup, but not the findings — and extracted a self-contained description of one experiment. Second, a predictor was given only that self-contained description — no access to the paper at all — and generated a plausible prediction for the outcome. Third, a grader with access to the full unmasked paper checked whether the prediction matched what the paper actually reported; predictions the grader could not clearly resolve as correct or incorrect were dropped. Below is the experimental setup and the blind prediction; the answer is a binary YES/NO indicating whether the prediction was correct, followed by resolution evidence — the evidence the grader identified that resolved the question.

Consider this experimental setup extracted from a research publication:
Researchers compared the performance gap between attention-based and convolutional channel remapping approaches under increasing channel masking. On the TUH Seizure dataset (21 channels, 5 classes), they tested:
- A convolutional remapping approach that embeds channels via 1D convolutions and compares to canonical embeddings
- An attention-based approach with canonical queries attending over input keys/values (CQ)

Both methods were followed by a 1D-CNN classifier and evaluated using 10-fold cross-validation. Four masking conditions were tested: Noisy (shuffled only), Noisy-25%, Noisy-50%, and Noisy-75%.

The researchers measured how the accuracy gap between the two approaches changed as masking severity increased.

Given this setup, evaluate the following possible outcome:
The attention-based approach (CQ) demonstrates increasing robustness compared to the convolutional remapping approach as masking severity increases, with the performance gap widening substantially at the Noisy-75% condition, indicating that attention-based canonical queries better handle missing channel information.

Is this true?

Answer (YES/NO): YES